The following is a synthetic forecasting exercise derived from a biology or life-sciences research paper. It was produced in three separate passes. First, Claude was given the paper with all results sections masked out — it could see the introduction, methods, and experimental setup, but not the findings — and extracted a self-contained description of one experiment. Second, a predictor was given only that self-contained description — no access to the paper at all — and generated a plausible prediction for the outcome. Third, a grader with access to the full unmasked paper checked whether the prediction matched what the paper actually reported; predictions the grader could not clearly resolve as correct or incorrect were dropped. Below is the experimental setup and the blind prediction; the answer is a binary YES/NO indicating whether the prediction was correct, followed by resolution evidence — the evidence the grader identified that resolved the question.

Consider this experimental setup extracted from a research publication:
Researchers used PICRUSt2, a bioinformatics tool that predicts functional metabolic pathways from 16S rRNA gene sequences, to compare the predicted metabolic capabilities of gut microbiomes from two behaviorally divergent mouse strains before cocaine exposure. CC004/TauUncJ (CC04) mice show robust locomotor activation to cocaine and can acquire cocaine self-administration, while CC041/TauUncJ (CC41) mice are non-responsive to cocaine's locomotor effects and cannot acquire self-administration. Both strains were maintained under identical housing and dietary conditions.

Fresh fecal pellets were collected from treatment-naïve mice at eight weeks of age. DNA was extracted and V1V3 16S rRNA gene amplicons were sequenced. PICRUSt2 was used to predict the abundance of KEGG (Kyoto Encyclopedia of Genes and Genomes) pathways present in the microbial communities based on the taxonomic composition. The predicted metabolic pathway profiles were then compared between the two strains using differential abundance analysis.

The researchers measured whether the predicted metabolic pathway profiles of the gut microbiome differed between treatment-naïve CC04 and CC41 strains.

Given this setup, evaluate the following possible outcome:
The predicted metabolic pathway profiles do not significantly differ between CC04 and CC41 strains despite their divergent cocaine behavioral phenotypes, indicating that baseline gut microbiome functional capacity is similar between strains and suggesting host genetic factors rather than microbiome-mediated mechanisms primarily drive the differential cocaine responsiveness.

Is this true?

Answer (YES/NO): NO